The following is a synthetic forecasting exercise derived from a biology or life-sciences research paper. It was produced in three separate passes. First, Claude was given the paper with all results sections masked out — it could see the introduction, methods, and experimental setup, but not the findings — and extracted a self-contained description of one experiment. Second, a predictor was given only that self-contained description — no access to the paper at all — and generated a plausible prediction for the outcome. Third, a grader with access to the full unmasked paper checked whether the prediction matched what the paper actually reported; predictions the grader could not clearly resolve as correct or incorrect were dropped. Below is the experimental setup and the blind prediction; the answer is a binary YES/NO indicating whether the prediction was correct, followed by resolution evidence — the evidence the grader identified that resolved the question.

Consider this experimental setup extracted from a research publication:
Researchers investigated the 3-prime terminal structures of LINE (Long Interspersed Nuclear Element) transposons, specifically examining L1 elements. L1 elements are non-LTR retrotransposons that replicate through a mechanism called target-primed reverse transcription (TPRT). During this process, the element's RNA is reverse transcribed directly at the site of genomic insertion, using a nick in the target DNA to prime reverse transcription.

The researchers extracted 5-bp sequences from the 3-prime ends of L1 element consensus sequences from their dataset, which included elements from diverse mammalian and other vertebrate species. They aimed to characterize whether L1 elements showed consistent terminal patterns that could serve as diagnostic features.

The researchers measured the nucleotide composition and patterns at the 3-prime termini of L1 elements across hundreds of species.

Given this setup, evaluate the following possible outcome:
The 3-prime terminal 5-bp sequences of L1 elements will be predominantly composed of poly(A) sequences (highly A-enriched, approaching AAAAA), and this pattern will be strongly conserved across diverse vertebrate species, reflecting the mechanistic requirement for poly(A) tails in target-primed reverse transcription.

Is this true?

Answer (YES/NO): YES